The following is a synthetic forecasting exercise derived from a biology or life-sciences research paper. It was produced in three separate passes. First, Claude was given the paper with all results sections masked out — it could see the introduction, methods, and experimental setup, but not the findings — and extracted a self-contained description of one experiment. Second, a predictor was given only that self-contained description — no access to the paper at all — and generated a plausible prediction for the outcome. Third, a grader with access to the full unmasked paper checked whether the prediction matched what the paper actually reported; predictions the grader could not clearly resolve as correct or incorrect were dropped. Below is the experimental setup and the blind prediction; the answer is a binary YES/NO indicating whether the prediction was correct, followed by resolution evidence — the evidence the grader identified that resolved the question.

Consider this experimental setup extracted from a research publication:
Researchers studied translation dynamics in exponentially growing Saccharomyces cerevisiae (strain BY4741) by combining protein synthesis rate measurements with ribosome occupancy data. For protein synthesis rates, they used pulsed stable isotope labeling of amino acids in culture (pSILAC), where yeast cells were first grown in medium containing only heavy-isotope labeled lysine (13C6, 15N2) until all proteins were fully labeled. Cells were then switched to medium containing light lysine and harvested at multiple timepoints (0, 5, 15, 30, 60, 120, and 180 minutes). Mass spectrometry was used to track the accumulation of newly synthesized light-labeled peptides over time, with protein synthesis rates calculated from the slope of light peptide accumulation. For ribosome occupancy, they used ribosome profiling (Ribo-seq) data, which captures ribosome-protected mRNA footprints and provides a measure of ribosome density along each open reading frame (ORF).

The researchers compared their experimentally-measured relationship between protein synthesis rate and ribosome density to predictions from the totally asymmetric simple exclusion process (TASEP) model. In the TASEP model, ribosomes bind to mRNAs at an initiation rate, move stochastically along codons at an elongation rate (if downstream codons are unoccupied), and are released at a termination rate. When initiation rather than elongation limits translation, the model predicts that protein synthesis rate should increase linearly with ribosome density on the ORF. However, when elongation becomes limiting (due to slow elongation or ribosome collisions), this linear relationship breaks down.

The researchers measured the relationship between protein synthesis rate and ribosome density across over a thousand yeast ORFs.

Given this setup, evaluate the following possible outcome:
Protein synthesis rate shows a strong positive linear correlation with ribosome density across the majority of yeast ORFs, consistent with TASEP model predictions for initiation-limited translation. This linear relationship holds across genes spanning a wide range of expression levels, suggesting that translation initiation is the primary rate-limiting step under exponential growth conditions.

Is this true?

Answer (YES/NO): YES